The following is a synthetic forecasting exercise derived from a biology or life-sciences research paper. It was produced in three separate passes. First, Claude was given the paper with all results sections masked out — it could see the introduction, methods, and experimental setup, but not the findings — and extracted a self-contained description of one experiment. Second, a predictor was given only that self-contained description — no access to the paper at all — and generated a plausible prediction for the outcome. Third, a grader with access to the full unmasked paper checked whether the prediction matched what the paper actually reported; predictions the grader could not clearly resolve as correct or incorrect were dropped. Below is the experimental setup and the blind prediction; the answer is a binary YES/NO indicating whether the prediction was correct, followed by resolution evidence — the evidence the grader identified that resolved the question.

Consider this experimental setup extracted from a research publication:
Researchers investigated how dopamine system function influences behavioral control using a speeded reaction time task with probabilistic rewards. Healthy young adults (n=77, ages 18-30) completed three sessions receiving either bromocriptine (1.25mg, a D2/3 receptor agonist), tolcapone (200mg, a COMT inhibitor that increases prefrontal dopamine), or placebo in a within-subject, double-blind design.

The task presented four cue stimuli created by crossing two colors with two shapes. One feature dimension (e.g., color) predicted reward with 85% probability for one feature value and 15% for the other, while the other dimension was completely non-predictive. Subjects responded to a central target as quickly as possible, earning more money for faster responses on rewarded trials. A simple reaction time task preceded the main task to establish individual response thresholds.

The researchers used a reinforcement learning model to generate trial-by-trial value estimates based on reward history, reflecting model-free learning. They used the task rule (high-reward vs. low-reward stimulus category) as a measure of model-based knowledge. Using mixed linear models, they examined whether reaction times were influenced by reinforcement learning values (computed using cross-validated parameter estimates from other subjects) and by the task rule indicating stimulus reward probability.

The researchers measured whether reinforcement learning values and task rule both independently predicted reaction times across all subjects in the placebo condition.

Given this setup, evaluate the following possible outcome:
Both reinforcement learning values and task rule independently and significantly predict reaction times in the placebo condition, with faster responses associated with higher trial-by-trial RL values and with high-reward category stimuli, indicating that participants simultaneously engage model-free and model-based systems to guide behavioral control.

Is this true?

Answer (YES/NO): YES